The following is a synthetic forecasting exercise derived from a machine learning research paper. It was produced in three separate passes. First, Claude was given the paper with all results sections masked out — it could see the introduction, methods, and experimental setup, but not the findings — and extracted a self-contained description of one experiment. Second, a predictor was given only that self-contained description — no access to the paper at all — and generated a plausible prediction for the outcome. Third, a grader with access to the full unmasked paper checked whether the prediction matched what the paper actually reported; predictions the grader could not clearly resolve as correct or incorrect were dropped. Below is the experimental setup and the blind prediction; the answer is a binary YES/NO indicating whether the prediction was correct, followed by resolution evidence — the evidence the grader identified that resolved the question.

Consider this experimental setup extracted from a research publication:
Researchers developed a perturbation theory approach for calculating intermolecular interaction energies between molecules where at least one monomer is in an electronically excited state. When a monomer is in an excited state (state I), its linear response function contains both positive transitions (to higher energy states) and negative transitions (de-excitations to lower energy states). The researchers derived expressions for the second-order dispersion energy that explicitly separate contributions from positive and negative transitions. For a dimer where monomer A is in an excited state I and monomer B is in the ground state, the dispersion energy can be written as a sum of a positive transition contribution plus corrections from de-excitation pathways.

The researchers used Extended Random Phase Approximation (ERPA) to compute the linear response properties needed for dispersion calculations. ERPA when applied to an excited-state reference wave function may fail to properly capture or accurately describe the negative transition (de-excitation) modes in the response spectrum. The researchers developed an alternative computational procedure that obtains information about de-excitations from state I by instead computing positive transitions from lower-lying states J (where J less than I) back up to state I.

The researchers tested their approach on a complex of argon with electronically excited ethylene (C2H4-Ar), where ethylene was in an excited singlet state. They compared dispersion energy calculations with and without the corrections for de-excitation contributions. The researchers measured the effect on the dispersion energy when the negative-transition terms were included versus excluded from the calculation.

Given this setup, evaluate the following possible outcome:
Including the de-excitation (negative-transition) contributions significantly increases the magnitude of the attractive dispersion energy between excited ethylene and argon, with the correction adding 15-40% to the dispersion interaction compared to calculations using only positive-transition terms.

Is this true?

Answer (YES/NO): NO